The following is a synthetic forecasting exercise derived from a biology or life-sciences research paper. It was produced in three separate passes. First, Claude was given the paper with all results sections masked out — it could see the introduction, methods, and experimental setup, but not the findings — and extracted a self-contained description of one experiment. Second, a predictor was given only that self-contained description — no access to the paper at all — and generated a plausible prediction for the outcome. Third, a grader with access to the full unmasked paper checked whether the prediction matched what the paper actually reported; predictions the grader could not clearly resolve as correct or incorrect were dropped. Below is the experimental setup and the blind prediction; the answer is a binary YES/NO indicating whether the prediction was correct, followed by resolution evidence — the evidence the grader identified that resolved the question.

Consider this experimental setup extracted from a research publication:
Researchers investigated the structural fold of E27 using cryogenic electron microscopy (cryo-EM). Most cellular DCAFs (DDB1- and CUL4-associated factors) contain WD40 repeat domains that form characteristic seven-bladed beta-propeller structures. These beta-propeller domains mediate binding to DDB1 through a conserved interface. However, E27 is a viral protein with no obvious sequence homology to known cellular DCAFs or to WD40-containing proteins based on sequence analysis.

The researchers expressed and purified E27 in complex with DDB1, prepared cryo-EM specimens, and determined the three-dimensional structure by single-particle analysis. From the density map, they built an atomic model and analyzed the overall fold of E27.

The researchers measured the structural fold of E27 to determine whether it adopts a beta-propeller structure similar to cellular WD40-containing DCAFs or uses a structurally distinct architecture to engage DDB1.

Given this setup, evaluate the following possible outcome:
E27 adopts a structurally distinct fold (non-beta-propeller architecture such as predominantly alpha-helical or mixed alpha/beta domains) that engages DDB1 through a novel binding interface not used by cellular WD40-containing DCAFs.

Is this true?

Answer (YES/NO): YES